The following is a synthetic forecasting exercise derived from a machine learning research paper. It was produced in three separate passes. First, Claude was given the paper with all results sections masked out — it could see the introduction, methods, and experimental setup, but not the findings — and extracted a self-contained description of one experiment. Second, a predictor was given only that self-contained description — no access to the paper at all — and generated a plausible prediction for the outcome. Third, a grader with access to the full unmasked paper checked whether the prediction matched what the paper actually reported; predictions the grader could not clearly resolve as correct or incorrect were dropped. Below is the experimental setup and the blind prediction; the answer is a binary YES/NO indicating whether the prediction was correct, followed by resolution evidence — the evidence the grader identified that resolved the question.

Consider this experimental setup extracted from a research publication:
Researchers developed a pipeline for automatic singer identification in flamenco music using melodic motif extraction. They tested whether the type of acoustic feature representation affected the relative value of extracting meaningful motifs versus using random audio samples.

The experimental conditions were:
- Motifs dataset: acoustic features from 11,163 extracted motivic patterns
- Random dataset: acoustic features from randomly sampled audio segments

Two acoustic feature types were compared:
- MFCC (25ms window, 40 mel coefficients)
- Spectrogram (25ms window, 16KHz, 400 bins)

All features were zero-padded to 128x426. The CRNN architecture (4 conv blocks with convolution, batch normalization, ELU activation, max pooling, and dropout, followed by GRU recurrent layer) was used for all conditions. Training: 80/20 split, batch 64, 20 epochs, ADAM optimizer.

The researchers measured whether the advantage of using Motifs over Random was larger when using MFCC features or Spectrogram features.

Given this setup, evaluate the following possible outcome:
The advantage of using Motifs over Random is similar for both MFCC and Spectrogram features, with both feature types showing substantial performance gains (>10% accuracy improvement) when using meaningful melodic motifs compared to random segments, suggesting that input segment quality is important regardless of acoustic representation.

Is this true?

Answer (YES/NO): NO